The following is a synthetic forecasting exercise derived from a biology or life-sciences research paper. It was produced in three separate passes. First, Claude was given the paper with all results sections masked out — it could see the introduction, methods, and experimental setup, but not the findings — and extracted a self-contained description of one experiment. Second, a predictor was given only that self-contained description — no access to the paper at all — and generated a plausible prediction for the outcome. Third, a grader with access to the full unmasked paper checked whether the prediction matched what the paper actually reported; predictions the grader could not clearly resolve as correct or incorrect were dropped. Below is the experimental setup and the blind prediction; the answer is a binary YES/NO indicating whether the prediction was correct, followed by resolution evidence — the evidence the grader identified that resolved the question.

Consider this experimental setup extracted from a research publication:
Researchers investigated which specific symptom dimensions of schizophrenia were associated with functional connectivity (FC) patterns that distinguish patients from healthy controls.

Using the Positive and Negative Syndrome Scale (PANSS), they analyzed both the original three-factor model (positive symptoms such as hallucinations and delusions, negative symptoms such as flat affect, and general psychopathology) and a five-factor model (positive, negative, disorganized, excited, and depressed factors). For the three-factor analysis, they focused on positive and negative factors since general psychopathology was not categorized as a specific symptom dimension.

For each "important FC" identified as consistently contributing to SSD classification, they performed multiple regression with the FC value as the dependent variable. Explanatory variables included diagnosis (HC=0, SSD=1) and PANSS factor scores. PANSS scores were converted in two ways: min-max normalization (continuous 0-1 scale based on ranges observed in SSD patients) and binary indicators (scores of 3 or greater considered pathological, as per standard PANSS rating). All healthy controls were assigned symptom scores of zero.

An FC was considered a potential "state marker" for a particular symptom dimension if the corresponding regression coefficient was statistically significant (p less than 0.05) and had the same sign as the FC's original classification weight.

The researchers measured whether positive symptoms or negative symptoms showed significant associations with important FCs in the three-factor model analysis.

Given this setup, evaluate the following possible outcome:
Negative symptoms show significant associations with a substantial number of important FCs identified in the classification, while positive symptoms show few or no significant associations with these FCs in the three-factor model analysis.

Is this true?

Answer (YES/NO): NO